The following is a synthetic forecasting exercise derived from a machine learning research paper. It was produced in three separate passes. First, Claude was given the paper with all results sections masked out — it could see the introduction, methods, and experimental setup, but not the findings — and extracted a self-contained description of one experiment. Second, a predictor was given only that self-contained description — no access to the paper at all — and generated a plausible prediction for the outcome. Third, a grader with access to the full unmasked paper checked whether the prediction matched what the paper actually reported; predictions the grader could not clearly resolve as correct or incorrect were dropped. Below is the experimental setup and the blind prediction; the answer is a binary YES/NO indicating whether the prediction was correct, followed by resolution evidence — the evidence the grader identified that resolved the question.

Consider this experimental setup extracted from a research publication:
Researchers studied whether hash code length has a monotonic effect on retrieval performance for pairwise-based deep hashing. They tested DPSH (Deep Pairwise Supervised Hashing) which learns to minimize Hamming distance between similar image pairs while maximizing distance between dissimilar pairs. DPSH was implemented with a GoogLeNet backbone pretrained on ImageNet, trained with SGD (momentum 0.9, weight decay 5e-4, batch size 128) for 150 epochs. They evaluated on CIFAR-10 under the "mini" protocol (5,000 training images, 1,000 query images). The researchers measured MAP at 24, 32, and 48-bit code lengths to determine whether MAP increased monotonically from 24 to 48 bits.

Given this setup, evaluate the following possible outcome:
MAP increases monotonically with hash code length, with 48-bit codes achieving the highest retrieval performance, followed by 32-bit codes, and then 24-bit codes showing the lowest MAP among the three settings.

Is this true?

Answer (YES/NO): NO